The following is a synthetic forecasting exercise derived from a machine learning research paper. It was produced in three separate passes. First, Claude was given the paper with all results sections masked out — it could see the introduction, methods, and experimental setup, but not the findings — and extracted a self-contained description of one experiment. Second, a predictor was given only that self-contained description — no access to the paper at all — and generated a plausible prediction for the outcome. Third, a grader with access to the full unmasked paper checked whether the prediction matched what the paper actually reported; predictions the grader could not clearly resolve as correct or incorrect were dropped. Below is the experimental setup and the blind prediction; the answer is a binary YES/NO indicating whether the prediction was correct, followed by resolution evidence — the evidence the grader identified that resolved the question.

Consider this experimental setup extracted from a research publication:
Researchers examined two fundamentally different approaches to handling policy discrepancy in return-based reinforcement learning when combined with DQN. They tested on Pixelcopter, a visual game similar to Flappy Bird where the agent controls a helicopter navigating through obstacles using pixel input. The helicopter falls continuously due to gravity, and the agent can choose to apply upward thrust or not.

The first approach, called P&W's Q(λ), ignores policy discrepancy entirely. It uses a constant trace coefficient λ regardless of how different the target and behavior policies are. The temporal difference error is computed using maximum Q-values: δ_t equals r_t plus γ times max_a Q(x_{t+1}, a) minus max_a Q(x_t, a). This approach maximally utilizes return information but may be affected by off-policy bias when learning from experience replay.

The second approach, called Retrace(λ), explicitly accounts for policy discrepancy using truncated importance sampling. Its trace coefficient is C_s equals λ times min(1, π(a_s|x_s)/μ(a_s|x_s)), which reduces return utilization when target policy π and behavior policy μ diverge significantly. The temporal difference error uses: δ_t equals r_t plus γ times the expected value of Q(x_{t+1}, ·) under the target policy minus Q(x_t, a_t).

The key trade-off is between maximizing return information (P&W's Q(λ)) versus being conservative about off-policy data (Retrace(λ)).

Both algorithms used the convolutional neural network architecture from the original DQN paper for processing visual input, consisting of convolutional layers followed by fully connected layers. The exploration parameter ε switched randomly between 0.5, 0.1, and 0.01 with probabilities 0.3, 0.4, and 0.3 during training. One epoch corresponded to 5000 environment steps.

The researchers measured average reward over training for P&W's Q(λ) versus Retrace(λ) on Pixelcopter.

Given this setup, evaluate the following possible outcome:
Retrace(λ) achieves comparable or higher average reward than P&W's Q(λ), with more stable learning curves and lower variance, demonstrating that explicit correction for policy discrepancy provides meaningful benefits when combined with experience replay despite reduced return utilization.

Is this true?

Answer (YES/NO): YES